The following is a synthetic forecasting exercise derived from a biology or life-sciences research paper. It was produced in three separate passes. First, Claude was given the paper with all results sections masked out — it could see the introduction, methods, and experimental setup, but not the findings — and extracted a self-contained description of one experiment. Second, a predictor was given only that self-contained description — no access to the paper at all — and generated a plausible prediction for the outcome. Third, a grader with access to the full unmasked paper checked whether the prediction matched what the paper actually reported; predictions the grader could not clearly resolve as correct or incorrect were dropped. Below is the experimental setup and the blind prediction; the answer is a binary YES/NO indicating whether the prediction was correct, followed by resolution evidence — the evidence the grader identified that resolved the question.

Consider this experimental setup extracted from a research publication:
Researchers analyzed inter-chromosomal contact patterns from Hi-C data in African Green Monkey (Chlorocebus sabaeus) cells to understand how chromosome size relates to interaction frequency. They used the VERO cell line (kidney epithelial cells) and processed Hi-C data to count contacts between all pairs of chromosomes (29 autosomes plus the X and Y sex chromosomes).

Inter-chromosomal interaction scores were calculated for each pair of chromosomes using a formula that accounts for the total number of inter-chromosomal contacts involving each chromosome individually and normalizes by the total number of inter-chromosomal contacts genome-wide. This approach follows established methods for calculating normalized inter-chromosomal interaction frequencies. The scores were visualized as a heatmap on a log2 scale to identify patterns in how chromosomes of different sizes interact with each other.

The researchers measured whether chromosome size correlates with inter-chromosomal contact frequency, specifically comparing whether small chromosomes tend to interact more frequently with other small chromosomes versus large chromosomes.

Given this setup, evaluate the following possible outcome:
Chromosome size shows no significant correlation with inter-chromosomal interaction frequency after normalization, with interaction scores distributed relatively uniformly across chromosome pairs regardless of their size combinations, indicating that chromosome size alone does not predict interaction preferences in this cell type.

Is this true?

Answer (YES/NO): NO